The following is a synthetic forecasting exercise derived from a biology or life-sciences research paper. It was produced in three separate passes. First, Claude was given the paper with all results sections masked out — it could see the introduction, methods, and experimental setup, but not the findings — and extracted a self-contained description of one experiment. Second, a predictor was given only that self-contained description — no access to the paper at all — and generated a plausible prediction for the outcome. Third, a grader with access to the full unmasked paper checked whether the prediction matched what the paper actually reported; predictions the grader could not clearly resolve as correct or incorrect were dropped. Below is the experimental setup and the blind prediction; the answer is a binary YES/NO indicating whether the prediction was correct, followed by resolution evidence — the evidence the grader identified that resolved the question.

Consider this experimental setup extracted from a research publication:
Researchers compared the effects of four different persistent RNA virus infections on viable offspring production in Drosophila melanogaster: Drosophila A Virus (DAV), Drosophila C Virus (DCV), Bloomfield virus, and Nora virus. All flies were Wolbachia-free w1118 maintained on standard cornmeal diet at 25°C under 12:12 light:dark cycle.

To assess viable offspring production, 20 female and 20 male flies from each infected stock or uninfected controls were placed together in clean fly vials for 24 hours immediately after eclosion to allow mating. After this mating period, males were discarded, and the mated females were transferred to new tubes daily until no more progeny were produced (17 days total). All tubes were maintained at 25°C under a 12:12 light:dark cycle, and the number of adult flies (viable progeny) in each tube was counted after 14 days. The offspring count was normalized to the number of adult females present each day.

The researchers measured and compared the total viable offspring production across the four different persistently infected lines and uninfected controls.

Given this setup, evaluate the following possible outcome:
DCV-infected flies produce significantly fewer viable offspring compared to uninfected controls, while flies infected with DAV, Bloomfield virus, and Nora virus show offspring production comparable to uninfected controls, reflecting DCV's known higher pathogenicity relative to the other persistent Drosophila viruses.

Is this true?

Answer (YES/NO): NO